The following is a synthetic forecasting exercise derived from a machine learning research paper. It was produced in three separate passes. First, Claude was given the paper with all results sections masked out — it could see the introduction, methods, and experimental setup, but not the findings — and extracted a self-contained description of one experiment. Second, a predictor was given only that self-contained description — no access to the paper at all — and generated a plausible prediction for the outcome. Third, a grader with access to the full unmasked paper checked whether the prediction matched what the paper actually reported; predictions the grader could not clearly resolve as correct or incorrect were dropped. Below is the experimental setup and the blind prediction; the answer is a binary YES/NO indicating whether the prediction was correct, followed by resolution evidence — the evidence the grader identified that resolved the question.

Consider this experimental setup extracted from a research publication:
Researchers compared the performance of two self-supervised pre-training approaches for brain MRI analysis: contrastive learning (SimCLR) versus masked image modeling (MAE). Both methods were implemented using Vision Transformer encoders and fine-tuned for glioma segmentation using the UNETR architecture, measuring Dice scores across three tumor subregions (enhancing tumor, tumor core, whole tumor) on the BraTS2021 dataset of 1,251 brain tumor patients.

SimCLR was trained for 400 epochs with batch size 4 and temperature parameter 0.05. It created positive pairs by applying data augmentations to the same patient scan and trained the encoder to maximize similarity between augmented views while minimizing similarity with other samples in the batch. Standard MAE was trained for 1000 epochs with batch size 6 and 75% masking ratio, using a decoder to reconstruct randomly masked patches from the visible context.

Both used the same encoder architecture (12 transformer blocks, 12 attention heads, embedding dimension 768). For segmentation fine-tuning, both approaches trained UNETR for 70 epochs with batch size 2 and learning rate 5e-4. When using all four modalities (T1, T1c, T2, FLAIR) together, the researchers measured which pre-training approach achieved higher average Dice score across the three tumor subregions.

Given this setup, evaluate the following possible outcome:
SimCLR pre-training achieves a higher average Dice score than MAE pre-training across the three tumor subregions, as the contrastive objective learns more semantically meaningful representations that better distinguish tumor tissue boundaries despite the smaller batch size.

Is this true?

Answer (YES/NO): NO